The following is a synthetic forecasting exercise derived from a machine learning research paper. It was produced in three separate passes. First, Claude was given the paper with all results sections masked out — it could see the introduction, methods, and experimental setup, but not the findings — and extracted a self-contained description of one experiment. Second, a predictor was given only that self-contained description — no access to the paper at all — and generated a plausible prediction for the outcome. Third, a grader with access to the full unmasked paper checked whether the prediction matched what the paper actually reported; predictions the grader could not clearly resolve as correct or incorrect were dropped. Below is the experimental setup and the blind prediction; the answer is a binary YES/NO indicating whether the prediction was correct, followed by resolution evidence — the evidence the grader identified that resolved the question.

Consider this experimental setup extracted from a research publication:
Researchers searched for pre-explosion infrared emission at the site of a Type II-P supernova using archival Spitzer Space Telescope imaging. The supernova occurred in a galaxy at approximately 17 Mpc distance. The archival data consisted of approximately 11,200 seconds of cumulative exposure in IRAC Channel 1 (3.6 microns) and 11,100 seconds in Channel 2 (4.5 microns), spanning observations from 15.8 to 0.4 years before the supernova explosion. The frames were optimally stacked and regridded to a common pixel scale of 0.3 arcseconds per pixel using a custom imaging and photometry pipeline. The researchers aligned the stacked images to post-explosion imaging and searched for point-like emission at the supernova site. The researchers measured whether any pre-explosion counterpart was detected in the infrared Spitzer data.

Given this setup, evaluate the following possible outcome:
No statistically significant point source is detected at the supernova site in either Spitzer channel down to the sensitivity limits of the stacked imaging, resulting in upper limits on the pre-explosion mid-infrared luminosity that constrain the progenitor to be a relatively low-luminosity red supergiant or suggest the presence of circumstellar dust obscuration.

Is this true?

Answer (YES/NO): NO